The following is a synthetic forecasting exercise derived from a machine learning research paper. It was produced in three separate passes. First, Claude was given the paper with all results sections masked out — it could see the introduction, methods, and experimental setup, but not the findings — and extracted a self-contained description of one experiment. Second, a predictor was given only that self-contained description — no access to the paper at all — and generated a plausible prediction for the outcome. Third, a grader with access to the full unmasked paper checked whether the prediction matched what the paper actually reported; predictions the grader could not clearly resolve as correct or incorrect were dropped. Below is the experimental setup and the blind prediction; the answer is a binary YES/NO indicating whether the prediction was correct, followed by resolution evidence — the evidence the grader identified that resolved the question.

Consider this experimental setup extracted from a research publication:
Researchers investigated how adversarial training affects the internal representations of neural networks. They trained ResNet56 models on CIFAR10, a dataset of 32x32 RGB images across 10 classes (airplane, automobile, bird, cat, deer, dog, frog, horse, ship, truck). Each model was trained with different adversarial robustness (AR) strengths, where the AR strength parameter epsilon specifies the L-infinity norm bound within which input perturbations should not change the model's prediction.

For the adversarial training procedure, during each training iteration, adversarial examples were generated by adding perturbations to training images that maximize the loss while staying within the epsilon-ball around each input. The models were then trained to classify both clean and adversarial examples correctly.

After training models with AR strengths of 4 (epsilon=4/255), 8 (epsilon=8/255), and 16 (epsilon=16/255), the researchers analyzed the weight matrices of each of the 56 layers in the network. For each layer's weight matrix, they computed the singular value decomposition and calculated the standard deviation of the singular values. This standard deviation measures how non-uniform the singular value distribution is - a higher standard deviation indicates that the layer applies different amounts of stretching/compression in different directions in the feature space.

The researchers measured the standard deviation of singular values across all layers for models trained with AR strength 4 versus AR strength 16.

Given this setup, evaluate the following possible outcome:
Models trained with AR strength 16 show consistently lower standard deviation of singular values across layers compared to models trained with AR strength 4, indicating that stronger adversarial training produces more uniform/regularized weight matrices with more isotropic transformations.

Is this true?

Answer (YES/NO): YES